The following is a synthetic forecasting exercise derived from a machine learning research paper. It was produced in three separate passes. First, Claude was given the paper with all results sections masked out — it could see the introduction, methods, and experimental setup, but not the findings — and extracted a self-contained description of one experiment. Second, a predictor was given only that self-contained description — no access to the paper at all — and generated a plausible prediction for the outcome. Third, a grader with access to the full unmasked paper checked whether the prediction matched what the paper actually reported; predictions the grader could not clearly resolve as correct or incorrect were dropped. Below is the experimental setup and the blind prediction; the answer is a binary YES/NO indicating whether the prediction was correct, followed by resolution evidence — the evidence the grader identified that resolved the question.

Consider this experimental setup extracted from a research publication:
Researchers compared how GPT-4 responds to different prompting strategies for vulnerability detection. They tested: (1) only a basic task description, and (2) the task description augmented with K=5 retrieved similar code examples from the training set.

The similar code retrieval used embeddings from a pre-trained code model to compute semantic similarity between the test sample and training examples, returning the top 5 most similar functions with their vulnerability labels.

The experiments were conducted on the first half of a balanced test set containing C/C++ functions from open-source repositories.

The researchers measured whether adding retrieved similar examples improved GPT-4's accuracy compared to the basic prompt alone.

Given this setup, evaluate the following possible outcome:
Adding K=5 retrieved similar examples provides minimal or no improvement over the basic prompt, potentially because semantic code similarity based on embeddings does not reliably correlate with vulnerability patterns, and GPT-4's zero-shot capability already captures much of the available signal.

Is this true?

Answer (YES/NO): NO